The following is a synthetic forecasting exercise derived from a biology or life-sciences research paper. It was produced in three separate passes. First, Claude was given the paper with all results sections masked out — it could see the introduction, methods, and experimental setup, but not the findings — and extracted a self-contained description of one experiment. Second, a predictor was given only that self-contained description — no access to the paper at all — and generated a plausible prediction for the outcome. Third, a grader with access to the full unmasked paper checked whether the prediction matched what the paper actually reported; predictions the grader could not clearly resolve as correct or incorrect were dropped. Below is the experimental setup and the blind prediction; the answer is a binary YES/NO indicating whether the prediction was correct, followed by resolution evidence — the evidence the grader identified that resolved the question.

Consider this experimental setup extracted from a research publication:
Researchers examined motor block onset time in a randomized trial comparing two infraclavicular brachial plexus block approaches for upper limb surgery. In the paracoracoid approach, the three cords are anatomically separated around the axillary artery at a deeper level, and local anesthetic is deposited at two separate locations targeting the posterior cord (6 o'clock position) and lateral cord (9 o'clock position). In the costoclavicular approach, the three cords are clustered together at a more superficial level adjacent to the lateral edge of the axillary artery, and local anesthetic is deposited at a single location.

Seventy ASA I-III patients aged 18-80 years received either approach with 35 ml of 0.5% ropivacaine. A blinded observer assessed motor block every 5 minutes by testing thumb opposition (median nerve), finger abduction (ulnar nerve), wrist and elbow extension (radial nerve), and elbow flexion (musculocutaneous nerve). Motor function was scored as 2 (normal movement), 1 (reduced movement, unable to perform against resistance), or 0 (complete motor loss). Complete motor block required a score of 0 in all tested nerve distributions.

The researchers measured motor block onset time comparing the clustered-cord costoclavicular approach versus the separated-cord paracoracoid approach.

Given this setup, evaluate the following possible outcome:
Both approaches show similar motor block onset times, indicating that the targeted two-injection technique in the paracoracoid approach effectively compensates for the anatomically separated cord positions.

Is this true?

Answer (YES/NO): YES